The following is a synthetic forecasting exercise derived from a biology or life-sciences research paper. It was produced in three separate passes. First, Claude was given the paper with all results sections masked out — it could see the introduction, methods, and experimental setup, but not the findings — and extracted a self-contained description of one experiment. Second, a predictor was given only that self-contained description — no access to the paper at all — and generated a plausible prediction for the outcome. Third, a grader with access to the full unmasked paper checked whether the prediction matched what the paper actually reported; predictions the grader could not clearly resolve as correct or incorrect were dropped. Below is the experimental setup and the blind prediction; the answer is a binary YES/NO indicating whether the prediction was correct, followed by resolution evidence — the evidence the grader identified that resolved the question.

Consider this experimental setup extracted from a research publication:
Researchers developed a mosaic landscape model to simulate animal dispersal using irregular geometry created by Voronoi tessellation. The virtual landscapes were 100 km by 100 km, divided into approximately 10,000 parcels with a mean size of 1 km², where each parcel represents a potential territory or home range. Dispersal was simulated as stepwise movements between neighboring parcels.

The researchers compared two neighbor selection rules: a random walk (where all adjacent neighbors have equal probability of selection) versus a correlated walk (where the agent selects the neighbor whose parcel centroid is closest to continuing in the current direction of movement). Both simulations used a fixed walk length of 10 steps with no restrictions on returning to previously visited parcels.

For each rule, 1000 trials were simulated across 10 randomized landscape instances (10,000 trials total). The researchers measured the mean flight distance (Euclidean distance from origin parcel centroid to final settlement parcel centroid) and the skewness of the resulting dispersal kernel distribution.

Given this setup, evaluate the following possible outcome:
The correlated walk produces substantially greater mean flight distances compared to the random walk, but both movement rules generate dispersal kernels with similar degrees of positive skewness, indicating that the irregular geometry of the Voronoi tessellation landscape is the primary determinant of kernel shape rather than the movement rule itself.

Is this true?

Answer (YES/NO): NO